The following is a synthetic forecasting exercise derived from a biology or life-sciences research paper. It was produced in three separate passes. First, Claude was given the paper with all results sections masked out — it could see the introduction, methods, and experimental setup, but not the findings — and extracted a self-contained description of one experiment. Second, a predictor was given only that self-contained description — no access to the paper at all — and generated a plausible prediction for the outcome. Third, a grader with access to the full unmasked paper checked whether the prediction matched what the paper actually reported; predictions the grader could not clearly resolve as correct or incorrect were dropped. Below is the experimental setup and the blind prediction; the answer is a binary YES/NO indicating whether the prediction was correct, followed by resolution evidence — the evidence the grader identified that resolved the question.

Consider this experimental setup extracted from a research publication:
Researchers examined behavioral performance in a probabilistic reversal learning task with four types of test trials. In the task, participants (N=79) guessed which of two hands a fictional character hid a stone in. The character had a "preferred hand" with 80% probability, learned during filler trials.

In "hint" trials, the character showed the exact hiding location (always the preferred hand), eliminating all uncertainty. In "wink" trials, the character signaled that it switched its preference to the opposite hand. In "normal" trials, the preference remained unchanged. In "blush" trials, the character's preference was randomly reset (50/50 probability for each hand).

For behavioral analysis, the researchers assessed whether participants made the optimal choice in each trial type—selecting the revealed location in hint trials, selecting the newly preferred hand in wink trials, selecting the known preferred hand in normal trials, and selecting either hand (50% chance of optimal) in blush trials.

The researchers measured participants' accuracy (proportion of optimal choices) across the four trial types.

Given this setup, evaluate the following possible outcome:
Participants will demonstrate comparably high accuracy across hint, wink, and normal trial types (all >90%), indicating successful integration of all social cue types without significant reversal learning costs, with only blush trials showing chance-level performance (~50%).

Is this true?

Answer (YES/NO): NO